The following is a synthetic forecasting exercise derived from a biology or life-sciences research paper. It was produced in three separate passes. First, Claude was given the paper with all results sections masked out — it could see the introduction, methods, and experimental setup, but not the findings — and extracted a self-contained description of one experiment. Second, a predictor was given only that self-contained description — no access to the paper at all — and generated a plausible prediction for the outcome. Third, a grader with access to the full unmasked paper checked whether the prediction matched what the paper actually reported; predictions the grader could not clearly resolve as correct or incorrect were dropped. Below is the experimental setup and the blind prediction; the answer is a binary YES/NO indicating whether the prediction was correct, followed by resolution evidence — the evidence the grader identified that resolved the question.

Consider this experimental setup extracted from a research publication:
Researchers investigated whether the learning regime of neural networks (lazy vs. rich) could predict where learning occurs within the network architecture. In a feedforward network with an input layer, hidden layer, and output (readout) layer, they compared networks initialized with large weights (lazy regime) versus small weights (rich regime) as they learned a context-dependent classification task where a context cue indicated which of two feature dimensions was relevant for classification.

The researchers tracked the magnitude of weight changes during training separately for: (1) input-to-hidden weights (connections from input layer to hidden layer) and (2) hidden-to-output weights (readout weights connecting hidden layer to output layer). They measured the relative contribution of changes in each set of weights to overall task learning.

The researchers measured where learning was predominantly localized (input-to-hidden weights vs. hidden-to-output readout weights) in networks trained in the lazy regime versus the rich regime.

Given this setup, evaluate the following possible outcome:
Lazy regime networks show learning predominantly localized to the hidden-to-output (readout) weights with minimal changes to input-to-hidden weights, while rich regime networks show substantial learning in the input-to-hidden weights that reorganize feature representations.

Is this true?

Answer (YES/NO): YES